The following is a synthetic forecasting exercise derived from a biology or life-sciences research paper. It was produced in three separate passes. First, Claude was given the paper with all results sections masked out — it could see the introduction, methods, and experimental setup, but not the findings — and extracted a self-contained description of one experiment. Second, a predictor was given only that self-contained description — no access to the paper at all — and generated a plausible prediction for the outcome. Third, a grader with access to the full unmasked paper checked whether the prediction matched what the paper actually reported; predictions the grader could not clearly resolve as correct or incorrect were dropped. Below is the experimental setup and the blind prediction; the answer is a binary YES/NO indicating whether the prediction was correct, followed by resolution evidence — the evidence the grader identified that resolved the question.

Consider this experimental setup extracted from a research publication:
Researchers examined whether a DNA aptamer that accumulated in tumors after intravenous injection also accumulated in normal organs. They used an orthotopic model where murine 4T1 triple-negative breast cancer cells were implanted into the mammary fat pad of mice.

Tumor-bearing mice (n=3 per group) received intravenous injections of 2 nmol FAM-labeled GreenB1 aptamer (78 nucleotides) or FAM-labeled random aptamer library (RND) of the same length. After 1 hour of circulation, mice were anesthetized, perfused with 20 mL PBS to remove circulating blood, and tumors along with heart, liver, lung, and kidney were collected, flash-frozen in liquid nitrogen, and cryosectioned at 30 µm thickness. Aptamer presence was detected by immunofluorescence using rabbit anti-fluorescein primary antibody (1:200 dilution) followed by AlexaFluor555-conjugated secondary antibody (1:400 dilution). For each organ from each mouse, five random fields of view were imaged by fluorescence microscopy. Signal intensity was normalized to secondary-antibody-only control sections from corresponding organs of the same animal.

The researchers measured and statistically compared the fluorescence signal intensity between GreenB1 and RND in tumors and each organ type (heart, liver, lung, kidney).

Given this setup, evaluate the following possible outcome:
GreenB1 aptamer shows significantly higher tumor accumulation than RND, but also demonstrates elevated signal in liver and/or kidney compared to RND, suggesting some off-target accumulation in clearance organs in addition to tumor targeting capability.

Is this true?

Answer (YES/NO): NO